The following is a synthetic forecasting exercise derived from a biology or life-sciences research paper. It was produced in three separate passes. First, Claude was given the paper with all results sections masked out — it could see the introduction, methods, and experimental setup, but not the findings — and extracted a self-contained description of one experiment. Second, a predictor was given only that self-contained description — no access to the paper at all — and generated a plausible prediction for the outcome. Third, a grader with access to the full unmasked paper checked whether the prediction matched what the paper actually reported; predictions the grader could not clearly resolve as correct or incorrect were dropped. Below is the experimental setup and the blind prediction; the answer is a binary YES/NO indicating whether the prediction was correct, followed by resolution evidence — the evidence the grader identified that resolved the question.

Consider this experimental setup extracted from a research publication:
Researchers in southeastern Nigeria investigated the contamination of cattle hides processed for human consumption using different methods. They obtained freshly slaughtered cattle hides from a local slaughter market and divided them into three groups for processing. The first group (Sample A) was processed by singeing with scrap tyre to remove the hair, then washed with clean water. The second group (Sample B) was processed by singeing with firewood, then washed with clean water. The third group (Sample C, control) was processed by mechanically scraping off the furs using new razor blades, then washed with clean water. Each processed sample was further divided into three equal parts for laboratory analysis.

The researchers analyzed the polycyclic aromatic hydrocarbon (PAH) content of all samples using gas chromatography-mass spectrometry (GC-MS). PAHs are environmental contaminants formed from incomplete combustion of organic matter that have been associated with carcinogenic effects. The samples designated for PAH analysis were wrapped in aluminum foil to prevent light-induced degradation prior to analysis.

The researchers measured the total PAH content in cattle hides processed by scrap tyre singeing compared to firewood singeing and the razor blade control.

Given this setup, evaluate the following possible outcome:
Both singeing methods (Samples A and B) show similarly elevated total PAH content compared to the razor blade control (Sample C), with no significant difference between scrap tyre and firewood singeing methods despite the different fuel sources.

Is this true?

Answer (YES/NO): NO